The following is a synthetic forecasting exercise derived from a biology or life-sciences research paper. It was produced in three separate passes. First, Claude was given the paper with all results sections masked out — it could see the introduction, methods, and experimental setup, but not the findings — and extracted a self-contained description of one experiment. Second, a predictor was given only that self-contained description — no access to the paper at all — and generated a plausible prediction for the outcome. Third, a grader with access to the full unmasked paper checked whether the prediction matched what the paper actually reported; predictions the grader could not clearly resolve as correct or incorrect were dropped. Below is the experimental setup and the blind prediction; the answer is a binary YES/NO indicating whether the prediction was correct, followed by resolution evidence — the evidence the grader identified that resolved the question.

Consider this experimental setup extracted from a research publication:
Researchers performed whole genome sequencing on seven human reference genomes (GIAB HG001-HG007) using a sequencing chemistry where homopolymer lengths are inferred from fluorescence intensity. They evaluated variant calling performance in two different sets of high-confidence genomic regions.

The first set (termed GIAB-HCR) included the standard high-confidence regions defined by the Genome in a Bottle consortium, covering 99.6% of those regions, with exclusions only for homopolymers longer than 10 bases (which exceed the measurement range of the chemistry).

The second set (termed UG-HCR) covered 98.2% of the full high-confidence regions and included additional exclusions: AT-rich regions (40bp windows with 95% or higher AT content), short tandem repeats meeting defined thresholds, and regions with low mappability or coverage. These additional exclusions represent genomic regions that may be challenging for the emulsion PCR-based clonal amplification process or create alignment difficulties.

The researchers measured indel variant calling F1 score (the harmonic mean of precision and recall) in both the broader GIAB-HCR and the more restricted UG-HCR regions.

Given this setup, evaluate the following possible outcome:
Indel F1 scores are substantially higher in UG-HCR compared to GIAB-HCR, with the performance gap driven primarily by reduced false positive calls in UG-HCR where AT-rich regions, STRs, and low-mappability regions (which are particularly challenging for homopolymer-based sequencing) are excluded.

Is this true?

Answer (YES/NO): NO